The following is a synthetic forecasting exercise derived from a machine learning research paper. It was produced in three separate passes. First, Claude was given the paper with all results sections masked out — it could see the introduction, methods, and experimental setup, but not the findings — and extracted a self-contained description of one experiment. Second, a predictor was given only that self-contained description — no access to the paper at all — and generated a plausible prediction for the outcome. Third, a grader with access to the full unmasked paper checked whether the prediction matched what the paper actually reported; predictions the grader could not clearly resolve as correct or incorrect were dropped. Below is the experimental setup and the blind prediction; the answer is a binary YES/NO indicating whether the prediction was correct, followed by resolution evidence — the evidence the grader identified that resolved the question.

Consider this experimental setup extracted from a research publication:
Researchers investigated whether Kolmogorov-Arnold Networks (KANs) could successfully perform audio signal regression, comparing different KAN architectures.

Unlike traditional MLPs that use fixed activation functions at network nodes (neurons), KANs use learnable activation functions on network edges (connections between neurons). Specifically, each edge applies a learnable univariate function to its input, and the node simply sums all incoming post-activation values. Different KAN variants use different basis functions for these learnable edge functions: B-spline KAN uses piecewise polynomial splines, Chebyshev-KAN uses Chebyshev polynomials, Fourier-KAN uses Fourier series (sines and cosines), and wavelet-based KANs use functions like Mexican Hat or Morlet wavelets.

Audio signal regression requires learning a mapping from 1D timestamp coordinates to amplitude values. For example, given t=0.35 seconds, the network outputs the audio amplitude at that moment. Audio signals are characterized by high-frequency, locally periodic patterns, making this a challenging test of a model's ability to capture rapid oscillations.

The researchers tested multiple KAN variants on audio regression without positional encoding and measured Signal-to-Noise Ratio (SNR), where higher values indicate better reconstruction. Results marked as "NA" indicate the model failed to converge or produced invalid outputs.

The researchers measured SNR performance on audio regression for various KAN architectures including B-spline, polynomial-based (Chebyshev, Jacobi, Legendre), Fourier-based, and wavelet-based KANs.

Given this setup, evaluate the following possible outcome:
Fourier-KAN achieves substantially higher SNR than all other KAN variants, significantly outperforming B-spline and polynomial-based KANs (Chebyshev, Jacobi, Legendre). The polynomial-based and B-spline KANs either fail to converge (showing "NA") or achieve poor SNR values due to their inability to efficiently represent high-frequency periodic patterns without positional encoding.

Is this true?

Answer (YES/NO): YES